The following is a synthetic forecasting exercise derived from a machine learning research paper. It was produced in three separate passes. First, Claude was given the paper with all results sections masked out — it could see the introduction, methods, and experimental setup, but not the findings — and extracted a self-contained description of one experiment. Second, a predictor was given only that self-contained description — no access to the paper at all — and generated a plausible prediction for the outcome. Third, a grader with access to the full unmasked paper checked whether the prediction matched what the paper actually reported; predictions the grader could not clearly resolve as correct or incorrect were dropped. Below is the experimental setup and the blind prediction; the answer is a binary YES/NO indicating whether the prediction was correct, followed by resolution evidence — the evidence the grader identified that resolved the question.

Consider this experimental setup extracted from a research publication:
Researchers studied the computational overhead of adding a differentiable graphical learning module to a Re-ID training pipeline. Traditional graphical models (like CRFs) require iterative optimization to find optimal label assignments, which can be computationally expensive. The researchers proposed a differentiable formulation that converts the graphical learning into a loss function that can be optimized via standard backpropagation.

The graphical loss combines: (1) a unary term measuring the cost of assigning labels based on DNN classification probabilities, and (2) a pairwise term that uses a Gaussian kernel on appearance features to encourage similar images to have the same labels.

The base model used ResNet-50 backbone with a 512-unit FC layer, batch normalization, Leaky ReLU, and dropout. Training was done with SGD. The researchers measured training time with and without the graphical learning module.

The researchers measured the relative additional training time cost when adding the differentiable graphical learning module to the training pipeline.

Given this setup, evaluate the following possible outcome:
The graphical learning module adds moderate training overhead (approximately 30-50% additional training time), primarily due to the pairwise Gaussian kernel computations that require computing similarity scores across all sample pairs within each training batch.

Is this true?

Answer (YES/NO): NO